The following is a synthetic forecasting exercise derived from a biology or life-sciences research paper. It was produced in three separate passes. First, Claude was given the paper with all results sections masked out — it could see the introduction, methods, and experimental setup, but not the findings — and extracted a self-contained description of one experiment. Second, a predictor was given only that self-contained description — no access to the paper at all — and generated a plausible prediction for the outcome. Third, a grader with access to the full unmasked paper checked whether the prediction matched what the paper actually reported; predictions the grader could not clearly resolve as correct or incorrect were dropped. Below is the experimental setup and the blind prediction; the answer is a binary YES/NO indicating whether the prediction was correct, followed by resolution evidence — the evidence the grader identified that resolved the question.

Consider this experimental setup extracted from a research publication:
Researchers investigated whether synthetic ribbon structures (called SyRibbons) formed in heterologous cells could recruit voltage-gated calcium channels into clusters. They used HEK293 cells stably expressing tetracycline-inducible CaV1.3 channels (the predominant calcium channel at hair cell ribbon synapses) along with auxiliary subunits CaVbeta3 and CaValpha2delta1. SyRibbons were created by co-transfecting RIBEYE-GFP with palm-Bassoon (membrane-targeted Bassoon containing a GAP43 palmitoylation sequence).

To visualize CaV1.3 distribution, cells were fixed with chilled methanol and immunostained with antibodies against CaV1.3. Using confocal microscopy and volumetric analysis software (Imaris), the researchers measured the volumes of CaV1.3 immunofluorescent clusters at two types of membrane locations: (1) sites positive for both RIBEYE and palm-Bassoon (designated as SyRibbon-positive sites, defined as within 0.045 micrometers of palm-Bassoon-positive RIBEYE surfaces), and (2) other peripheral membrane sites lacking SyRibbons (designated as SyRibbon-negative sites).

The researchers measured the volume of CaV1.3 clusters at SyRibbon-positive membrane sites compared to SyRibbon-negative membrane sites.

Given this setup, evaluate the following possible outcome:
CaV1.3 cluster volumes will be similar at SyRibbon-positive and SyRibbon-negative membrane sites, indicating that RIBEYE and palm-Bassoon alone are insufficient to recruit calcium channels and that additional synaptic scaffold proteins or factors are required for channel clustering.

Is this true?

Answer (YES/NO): NO